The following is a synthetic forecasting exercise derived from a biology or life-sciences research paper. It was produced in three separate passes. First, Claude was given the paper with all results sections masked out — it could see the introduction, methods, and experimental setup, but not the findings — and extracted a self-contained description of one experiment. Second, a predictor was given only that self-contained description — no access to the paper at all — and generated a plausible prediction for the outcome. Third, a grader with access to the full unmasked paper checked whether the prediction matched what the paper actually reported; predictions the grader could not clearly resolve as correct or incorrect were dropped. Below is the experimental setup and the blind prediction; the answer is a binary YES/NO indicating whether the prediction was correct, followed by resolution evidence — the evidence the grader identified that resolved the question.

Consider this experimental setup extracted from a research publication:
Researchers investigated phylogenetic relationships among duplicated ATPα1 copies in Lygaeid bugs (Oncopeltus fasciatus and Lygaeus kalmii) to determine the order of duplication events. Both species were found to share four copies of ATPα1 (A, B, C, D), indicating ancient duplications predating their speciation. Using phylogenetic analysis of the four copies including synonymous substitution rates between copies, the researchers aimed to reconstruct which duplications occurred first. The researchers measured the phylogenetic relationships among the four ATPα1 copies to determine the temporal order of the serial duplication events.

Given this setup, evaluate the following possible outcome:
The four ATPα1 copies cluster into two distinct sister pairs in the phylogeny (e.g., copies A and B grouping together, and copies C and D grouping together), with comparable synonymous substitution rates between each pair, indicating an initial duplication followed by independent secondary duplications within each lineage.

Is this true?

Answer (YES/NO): NO